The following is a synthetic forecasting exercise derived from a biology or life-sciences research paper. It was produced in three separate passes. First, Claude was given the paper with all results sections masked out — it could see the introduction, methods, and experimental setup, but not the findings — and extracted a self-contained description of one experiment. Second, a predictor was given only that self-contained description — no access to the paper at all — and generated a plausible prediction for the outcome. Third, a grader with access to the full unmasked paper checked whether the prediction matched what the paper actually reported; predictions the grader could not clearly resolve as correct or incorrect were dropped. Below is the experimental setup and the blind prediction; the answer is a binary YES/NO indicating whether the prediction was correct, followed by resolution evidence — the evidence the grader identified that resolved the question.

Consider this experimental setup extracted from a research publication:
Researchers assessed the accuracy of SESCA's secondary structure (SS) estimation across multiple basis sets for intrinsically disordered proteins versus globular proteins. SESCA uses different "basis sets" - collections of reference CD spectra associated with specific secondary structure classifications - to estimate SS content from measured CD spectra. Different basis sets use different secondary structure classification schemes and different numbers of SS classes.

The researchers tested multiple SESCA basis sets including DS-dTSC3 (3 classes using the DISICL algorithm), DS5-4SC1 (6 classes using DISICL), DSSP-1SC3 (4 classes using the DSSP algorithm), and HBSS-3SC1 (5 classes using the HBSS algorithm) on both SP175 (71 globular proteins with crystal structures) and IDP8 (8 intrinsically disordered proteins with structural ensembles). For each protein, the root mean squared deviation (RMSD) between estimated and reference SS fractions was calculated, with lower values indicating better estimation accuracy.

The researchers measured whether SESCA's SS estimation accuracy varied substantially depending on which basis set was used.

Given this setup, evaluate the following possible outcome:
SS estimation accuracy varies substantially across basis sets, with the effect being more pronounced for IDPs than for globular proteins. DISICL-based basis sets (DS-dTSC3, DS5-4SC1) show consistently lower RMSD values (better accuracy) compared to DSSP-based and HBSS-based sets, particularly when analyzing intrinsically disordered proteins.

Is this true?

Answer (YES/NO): NO